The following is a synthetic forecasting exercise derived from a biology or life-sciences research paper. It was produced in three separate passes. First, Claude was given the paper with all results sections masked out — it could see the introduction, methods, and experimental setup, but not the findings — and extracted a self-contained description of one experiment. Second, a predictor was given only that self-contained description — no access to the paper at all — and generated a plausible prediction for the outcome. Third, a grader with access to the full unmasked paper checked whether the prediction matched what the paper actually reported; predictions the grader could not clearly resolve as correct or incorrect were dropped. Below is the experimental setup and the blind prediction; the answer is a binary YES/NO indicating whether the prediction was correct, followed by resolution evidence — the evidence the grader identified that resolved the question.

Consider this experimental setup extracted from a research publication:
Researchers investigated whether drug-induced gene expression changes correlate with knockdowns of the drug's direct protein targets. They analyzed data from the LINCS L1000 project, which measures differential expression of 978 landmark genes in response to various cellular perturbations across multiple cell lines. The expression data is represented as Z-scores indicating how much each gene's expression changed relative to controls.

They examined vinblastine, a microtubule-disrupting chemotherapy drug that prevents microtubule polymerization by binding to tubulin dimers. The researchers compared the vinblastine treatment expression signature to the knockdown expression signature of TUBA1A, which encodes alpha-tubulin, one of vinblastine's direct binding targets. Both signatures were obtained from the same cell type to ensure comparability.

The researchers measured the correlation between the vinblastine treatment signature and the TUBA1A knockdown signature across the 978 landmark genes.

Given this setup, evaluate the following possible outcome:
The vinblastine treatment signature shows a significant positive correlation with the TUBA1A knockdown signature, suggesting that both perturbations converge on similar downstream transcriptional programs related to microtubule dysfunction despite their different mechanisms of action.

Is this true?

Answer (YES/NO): NO